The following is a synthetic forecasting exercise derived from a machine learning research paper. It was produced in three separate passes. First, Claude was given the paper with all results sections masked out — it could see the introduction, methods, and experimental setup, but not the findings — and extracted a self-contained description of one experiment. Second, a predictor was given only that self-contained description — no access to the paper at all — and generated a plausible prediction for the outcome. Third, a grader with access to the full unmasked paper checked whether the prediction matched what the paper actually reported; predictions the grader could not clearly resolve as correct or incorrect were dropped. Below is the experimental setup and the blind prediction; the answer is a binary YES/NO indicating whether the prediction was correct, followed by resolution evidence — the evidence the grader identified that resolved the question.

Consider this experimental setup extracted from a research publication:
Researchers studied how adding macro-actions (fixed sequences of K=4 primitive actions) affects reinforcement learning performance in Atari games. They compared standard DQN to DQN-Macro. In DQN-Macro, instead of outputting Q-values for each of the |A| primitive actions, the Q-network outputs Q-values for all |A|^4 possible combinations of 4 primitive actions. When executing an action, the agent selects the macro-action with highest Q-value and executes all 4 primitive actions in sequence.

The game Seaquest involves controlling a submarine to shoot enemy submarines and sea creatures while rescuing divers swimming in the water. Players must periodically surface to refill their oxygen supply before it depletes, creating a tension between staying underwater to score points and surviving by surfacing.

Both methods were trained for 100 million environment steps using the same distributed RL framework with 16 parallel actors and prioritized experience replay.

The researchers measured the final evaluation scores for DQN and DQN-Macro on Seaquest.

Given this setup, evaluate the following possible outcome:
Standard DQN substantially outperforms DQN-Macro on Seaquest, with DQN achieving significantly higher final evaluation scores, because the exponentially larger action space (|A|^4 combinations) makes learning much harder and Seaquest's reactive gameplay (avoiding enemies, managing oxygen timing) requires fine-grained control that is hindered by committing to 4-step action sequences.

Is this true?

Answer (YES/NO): NO